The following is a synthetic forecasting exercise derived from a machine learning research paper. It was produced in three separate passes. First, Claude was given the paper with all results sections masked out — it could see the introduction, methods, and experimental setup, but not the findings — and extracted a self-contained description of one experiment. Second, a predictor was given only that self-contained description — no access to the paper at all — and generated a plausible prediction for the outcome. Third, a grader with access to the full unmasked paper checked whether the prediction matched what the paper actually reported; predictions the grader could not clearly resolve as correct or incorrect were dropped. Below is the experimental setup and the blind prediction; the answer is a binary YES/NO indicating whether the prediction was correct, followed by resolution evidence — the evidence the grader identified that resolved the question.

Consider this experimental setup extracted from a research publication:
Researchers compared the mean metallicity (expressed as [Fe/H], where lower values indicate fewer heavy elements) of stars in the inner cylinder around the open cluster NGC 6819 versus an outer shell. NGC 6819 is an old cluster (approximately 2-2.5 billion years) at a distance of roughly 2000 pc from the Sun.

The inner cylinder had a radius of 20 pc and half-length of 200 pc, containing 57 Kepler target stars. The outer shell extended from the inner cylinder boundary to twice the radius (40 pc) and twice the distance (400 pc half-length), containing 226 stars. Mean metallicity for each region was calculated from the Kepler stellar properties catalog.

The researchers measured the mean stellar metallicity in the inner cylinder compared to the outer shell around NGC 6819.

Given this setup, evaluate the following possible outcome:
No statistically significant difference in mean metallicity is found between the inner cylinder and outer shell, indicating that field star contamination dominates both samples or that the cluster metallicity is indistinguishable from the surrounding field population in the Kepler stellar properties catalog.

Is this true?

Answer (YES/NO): NO